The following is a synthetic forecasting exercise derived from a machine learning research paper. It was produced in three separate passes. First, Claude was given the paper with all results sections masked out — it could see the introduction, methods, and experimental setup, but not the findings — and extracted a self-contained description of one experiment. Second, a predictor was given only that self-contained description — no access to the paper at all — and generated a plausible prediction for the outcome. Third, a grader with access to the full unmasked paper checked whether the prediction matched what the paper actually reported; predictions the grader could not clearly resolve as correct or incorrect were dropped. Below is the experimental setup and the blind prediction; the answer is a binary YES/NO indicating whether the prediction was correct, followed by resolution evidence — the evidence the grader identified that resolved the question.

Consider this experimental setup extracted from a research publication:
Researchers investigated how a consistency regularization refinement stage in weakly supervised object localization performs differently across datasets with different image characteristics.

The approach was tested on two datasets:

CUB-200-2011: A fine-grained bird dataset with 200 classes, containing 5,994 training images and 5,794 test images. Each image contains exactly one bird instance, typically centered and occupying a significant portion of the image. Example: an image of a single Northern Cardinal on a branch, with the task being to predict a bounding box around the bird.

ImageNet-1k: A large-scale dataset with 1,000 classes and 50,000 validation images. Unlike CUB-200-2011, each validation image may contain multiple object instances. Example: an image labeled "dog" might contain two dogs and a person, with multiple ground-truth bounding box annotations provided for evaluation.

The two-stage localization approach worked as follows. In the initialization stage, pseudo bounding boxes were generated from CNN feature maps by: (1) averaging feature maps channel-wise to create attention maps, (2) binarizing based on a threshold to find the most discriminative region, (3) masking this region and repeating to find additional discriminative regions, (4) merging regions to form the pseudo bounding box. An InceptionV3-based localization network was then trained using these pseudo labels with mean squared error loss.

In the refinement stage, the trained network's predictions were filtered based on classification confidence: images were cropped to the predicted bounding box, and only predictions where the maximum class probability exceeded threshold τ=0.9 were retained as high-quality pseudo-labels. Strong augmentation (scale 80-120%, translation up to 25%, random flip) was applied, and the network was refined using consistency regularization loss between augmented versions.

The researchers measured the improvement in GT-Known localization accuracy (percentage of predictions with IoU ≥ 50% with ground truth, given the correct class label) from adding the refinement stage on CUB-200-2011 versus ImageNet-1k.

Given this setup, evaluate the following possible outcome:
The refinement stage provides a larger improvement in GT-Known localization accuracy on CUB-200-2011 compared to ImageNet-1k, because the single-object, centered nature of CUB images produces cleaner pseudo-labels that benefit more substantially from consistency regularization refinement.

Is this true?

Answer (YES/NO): YES